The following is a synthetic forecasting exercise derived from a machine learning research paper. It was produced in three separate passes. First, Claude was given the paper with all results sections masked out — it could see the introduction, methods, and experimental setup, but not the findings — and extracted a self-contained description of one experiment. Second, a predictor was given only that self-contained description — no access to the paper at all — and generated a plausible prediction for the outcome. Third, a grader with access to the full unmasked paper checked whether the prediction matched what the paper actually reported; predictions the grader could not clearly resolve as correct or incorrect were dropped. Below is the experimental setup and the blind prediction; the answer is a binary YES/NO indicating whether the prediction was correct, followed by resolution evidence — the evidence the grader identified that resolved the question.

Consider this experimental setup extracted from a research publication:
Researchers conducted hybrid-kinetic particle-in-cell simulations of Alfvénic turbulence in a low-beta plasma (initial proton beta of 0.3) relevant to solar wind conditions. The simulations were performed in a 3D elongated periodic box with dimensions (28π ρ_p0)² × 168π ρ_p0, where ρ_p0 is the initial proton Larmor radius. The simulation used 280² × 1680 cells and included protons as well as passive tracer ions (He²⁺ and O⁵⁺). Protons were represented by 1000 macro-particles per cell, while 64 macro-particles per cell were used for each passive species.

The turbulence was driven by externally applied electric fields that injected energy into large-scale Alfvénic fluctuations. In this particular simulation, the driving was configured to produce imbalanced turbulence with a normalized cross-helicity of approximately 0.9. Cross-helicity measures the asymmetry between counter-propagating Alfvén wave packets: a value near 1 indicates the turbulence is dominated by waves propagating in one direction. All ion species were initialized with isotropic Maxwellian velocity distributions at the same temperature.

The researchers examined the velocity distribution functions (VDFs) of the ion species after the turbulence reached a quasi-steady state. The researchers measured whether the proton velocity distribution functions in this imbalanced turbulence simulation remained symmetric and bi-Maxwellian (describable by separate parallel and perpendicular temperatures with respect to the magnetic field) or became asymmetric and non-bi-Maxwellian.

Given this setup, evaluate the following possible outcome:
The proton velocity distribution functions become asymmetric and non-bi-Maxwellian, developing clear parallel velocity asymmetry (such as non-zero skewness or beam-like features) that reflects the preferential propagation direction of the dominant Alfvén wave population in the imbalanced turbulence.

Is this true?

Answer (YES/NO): YES